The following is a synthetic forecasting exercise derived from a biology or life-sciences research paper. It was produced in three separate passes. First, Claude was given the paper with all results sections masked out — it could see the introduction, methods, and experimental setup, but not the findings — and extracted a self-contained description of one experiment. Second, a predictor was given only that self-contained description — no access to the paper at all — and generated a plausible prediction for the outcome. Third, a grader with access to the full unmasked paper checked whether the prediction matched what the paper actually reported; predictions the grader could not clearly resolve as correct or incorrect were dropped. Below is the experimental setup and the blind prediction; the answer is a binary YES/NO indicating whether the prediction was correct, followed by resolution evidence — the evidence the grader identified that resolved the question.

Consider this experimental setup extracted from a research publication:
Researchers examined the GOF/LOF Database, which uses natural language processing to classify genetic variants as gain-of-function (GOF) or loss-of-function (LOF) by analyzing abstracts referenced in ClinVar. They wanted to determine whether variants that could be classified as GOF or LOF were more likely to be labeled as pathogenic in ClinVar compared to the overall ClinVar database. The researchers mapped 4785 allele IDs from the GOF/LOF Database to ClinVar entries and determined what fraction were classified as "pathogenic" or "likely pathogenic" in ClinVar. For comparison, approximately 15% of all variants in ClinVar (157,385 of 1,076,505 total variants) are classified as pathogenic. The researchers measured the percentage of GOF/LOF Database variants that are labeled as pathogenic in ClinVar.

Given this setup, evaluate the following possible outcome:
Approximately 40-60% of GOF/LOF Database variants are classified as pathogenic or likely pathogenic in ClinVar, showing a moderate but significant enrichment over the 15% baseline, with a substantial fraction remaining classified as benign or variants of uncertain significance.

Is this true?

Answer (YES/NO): NO